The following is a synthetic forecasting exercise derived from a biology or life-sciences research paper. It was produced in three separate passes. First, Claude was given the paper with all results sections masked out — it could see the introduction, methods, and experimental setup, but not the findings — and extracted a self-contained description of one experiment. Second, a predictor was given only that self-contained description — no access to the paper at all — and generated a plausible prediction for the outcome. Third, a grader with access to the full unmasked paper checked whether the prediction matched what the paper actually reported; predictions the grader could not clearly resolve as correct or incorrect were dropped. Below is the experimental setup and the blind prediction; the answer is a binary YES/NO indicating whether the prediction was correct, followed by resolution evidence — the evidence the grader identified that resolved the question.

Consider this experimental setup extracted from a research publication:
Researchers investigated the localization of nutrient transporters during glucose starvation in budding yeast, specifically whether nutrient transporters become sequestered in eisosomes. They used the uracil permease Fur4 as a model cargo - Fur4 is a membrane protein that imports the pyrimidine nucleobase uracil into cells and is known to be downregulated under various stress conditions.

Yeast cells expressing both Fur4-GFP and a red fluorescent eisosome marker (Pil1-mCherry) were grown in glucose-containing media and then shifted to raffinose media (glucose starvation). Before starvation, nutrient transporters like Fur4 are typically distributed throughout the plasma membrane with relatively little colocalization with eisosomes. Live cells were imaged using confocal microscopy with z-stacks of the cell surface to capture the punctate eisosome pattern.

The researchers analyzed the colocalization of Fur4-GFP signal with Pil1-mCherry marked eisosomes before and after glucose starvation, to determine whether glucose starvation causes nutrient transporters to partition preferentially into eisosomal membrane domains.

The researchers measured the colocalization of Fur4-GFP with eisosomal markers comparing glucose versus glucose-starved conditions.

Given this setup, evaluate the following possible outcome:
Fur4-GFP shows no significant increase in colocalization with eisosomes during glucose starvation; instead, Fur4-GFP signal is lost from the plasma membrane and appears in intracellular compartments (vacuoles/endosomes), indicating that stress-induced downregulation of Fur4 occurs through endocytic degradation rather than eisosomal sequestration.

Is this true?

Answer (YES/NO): NO